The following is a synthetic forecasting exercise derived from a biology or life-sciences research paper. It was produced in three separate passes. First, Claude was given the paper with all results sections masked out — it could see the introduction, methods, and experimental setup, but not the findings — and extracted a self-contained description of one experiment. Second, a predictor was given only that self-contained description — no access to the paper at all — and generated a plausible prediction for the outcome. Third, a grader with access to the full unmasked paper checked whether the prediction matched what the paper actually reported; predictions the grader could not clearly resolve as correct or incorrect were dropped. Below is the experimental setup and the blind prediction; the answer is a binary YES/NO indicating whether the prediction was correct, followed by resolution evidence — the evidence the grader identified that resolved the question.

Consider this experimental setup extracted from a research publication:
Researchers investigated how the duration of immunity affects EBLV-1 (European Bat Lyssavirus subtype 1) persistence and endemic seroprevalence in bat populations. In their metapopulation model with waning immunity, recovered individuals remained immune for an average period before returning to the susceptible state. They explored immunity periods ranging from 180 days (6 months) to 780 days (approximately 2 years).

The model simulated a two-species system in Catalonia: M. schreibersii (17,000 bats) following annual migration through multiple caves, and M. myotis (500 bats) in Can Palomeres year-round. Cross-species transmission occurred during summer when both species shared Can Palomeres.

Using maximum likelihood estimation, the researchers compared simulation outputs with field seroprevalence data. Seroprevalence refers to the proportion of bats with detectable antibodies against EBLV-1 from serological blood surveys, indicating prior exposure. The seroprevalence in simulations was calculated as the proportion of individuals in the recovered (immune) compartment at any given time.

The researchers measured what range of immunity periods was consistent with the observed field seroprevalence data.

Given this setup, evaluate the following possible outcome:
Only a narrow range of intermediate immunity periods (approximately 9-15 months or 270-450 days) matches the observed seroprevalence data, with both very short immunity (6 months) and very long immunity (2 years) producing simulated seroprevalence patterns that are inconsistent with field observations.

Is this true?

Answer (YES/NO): NO